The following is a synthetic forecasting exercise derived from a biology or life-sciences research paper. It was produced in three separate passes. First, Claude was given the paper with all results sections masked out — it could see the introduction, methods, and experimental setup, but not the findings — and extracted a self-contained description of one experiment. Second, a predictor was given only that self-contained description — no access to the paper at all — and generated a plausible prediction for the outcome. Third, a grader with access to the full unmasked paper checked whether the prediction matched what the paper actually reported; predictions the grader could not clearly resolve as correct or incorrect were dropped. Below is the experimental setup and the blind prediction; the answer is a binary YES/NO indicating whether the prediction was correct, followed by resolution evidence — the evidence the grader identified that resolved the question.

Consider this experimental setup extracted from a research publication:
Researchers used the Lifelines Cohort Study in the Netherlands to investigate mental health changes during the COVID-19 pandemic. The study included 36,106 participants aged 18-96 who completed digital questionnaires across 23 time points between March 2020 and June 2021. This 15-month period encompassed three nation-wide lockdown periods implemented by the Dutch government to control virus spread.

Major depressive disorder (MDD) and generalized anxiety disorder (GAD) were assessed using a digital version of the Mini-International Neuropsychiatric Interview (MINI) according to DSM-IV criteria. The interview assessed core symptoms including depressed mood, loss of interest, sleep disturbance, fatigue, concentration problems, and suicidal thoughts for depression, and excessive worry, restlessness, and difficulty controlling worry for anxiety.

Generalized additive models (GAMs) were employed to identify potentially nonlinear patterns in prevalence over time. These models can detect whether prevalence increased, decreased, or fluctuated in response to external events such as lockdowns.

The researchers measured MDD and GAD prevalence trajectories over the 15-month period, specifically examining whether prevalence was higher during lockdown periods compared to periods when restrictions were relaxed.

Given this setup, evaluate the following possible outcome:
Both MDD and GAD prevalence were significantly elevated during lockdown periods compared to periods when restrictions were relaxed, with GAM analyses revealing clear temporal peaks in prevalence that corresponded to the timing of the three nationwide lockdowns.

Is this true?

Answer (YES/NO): NO